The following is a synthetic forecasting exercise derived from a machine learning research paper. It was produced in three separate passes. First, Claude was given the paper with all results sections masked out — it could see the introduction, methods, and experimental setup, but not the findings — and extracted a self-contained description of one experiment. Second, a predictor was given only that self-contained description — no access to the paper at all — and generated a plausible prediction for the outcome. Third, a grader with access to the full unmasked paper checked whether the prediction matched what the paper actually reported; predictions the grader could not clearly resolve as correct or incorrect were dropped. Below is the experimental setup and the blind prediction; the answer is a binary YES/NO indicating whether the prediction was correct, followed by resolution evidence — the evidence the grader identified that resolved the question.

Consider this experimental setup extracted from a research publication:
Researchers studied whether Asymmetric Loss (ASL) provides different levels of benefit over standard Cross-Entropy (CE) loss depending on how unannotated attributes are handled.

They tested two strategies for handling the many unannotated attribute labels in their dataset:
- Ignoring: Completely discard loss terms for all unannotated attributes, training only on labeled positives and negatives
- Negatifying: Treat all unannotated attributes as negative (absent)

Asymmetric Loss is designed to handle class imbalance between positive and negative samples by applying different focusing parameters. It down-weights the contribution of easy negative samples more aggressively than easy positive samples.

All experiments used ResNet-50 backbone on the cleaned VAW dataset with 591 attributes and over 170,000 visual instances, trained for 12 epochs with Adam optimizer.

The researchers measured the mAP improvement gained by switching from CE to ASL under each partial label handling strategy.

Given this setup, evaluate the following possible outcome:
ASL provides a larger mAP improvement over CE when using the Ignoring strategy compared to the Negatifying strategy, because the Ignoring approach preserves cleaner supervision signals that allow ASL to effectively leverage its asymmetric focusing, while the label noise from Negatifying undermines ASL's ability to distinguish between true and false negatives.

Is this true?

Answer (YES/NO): NO